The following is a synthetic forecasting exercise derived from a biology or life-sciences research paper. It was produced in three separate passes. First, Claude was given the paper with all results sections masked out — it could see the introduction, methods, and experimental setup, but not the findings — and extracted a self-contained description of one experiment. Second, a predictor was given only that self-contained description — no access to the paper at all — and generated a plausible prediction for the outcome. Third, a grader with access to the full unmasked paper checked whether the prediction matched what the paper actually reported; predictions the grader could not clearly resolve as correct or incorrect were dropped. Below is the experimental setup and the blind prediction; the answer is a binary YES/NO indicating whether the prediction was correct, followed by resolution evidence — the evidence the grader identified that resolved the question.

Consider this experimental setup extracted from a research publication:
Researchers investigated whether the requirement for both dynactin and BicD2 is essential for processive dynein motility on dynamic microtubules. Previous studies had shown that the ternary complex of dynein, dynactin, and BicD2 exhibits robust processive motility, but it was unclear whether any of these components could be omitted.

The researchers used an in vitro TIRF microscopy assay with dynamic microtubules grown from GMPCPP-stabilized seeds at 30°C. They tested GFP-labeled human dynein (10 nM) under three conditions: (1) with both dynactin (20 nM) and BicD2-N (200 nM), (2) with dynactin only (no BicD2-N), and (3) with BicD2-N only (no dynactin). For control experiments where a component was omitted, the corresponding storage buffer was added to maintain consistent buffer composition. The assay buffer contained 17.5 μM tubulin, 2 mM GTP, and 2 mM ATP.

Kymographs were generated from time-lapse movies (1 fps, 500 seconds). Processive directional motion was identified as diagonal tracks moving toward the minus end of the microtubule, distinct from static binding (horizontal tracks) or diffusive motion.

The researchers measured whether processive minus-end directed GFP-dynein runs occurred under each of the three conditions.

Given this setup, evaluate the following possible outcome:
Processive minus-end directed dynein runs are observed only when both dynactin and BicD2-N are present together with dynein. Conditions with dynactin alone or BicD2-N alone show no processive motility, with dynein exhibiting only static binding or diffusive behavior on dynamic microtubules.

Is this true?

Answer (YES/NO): YES